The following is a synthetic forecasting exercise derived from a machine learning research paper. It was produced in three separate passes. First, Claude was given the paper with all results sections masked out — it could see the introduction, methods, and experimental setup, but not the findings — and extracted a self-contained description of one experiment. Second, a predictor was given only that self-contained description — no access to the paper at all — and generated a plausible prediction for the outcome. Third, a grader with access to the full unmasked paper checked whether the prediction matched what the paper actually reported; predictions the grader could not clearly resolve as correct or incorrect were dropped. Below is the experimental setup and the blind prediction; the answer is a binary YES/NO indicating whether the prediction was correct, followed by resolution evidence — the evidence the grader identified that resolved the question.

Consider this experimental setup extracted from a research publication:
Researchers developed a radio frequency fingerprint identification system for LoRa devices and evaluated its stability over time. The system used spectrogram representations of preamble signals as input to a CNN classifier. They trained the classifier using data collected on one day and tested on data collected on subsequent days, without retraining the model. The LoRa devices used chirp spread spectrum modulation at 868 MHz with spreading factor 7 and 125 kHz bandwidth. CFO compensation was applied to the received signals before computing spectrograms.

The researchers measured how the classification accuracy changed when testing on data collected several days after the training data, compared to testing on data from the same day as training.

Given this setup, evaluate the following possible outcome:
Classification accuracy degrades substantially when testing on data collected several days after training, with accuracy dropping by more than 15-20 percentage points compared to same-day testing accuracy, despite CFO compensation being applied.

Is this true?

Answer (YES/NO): NO